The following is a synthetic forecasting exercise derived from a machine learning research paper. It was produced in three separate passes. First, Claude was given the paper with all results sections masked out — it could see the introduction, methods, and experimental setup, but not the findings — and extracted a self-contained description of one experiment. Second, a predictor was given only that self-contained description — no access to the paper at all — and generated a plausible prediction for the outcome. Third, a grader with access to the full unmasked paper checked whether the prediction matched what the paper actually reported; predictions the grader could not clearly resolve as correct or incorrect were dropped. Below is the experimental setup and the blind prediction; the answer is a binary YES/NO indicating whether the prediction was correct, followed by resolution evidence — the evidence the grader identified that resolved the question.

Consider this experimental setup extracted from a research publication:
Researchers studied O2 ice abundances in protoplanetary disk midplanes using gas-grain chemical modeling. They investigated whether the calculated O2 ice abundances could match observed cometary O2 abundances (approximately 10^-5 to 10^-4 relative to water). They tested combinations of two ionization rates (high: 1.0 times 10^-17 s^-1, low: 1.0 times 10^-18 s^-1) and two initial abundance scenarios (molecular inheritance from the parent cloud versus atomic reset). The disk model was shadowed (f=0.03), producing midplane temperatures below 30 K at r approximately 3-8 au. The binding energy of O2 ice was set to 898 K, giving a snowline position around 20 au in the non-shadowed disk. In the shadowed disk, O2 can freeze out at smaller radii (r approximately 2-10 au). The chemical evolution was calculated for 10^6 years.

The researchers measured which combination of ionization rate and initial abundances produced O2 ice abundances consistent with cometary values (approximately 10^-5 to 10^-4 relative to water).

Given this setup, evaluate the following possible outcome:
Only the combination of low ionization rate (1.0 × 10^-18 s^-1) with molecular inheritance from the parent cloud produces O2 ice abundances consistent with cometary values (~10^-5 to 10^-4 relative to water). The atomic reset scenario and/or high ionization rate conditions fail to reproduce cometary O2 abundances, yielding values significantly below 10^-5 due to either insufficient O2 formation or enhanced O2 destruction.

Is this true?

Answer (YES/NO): NO